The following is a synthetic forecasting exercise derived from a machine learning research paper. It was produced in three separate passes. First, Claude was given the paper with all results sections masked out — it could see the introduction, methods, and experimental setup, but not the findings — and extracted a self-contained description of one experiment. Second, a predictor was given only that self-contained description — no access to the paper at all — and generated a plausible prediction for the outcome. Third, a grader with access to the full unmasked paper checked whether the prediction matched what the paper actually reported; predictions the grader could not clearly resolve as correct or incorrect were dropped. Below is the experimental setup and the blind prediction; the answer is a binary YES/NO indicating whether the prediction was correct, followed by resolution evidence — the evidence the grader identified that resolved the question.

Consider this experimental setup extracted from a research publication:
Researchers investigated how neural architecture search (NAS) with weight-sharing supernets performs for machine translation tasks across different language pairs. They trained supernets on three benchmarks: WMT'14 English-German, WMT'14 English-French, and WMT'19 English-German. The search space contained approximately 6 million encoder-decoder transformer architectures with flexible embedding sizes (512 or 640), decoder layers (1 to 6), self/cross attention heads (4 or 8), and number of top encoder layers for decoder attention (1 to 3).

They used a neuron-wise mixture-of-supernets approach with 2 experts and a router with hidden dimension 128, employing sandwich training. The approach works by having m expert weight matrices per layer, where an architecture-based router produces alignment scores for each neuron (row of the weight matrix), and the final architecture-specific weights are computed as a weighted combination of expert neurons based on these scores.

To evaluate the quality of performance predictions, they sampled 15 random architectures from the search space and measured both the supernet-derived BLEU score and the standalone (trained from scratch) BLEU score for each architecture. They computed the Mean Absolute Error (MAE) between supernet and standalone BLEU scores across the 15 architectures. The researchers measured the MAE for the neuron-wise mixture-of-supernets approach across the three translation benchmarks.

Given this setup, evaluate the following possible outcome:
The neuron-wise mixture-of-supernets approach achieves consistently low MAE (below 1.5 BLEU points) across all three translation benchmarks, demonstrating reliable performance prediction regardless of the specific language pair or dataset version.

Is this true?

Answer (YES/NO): YES